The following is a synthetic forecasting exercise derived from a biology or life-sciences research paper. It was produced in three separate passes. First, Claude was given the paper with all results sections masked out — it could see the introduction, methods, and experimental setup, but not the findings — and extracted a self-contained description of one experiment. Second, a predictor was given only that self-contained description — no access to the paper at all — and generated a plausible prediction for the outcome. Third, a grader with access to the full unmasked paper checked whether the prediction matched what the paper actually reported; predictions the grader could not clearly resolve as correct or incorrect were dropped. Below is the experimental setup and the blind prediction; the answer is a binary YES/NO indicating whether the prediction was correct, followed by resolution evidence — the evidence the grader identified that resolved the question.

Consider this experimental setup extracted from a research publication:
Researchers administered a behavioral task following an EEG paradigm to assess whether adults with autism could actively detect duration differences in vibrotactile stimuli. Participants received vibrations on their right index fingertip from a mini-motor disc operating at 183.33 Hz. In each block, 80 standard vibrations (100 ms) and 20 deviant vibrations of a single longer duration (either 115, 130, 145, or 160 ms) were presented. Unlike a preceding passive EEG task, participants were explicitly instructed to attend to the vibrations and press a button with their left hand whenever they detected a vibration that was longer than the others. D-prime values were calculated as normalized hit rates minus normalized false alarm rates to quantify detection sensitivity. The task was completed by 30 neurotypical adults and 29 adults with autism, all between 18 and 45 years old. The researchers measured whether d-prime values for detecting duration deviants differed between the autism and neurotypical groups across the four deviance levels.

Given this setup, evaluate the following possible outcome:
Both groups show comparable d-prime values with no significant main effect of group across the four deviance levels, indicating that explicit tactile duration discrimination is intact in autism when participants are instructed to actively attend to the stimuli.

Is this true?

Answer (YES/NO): YES